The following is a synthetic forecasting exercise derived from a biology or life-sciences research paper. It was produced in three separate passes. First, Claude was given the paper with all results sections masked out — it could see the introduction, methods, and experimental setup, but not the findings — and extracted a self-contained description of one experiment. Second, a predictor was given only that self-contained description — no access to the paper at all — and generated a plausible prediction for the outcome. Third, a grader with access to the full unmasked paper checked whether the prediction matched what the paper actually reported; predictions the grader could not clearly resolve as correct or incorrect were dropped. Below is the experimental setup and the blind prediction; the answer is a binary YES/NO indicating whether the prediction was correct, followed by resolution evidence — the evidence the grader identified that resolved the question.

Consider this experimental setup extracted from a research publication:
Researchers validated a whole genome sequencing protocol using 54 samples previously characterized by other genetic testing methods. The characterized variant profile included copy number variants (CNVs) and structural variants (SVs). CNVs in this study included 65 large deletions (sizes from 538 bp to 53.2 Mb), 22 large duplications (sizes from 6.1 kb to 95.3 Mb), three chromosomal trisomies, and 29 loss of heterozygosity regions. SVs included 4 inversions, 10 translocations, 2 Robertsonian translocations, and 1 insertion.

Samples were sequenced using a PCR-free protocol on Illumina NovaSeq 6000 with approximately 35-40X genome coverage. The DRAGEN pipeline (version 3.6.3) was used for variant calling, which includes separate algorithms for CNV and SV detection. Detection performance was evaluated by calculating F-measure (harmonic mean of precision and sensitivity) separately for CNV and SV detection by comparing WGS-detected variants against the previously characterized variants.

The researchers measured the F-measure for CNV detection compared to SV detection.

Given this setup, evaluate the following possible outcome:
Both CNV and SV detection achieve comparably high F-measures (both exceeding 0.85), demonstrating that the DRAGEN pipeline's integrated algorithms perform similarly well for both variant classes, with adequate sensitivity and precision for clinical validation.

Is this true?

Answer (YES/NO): NO